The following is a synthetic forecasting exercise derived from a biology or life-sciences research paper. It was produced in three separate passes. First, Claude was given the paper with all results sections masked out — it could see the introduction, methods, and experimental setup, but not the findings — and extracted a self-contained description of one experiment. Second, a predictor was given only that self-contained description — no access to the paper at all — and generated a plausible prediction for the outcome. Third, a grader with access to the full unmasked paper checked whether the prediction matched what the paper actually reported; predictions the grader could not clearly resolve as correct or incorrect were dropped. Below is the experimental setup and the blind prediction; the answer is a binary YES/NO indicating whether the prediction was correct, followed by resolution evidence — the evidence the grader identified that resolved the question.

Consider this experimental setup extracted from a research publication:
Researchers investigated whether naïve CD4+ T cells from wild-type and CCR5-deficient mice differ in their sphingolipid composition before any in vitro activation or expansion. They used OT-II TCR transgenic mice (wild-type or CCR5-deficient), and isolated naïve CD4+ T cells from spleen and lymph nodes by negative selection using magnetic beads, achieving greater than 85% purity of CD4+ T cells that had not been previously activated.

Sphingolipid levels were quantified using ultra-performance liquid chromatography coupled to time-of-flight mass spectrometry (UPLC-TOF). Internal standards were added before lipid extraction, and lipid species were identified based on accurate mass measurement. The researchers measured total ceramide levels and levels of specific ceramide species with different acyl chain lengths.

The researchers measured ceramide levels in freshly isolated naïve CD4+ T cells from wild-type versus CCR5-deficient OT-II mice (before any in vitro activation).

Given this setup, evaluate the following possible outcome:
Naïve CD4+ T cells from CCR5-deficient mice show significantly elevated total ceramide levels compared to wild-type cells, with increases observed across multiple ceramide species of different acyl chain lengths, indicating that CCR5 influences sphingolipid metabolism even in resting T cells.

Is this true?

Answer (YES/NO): NO